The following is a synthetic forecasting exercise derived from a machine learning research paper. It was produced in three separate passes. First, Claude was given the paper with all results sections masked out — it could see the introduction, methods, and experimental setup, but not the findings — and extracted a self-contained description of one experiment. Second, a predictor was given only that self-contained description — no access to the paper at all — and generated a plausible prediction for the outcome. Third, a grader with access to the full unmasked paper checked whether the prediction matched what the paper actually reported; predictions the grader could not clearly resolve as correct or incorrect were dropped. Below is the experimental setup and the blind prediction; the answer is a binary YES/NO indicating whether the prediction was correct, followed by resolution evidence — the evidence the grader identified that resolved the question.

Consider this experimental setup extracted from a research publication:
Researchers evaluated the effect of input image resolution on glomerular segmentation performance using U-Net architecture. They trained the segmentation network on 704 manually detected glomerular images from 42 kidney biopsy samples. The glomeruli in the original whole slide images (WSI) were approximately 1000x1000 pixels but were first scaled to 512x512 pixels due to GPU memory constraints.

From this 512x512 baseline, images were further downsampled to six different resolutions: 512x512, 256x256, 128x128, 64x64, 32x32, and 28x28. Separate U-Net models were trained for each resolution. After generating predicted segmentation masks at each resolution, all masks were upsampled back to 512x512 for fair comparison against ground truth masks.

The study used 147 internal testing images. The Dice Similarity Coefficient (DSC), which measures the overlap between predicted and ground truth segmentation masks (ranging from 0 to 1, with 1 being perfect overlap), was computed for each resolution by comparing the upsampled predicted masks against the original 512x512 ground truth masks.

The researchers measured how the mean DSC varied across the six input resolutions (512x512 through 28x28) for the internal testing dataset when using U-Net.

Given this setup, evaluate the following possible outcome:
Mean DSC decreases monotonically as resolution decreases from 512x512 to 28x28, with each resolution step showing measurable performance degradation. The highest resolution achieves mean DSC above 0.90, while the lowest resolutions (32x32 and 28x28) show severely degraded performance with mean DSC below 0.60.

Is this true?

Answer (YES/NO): NO